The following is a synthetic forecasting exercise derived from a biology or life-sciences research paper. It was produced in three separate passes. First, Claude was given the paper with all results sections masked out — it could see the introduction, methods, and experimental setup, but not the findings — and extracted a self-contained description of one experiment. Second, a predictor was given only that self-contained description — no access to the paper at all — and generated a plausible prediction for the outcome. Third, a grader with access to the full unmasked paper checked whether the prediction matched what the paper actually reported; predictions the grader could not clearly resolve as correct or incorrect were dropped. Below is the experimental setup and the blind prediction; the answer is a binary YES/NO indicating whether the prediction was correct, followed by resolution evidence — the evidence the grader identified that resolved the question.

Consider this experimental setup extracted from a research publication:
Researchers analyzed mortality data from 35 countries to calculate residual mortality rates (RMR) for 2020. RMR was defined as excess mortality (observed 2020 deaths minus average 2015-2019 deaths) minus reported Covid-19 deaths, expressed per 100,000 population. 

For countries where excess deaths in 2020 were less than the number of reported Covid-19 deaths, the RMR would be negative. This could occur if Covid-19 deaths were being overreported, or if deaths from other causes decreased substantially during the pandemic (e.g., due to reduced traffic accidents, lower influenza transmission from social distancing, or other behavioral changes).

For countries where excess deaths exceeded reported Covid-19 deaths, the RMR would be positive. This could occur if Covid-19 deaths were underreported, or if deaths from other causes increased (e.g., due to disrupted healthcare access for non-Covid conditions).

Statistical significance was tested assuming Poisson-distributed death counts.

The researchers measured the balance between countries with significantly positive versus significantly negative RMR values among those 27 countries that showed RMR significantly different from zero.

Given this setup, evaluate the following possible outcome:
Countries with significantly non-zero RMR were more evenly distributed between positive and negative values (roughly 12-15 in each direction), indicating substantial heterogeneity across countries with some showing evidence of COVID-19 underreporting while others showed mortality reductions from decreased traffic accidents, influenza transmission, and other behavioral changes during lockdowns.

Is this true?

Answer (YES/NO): YES